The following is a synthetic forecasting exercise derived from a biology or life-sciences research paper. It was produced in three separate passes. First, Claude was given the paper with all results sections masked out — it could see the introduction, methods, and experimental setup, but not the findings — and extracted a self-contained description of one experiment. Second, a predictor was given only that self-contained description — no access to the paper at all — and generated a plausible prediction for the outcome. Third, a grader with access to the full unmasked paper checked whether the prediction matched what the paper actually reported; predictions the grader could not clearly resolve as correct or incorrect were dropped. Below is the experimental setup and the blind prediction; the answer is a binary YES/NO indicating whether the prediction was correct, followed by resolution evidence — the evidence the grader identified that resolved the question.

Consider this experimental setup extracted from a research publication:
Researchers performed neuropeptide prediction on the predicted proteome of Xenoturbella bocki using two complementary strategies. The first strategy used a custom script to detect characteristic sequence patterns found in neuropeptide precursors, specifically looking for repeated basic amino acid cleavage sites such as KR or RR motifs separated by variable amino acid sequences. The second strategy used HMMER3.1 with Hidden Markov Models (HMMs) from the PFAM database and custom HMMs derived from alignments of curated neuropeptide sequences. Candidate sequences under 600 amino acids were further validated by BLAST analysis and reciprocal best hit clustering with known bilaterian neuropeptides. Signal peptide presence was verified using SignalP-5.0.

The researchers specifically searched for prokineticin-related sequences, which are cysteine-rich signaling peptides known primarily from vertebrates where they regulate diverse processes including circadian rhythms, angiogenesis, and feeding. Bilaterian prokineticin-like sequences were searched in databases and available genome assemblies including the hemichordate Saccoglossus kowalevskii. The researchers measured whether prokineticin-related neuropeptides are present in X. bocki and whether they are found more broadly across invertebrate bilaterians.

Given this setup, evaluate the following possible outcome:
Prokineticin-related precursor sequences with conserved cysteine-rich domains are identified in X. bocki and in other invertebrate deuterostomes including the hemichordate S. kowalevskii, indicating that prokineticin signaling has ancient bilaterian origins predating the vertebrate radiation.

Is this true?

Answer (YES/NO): YES